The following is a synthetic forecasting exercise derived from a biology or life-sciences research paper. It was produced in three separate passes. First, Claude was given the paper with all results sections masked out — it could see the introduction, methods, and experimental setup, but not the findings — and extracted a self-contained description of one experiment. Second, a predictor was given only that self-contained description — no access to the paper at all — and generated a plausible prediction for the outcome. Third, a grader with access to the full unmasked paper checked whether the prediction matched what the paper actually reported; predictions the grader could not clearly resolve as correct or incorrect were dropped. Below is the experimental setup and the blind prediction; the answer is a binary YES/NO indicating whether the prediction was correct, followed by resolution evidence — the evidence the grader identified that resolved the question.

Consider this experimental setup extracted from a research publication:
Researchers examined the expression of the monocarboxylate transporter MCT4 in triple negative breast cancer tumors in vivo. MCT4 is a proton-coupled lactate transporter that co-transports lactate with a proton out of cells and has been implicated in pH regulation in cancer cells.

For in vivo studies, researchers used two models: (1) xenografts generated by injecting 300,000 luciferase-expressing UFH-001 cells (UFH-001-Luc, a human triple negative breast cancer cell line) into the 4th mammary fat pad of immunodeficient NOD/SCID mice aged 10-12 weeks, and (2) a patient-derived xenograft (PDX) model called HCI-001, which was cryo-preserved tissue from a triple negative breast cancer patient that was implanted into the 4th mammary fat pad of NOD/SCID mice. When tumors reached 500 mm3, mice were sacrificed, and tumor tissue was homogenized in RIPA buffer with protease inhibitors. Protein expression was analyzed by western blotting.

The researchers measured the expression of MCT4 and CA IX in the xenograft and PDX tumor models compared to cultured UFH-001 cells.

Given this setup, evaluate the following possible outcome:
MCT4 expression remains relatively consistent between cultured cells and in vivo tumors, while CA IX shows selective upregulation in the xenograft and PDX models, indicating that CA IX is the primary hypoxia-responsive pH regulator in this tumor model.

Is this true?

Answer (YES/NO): NO